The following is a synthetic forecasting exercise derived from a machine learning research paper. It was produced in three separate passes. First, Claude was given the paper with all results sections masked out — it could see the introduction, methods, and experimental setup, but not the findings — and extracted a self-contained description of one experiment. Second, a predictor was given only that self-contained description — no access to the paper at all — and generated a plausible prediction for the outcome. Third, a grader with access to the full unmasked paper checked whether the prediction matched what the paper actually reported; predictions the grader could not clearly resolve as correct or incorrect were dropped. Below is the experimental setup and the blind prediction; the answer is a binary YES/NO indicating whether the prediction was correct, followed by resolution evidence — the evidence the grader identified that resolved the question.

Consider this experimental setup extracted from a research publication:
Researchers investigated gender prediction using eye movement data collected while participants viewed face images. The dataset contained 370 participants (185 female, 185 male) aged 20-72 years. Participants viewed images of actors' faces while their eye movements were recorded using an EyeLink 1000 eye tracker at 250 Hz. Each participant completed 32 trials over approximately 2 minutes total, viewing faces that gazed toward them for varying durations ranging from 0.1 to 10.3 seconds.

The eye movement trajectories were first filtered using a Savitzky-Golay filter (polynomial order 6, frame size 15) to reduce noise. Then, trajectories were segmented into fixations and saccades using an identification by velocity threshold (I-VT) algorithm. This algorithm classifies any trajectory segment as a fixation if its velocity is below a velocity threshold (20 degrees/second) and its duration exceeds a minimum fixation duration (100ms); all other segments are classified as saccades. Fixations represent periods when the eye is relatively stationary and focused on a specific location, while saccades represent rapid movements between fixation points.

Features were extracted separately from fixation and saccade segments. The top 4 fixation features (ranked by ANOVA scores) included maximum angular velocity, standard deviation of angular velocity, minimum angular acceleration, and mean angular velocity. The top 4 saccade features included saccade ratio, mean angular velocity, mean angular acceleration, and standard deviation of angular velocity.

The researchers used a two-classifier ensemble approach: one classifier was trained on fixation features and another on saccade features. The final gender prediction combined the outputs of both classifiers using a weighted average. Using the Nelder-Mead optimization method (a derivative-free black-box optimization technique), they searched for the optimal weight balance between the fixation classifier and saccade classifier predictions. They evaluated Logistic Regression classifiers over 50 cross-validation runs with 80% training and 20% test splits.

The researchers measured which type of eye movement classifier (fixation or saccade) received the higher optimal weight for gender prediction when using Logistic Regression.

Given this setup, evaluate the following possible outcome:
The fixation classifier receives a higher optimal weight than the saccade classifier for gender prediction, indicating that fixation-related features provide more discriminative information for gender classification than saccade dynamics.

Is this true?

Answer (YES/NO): YES